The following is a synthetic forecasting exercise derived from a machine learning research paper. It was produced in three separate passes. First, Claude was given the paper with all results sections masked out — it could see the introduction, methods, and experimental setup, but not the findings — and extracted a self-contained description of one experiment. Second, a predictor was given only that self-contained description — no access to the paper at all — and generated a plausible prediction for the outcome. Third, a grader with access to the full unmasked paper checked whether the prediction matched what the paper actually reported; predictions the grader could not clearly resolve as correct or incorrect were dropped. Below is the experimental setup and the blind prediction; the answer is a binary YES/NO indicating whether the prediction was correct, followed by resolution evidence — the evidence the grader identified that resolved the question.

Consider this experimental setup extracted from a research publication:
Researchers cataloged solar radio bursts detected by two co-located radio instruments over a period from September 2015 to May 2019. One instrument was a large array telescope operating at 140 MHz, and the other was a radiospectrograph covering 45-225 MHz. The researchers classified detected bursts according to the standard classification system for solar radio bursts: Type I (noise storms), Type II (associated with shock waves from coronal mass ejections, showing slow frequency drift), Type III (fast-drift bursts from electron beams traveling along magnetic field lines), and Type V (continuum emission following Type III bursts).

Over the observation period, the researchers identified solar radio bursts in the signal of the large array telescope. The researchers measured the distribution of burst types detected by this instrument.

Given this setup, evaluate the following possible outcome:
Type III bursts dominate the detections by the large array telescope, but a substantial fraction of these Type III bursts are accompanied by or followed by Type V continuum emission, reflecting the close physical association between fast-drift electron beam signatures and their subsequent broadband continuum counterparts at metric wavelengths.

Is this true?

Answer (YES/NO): YES